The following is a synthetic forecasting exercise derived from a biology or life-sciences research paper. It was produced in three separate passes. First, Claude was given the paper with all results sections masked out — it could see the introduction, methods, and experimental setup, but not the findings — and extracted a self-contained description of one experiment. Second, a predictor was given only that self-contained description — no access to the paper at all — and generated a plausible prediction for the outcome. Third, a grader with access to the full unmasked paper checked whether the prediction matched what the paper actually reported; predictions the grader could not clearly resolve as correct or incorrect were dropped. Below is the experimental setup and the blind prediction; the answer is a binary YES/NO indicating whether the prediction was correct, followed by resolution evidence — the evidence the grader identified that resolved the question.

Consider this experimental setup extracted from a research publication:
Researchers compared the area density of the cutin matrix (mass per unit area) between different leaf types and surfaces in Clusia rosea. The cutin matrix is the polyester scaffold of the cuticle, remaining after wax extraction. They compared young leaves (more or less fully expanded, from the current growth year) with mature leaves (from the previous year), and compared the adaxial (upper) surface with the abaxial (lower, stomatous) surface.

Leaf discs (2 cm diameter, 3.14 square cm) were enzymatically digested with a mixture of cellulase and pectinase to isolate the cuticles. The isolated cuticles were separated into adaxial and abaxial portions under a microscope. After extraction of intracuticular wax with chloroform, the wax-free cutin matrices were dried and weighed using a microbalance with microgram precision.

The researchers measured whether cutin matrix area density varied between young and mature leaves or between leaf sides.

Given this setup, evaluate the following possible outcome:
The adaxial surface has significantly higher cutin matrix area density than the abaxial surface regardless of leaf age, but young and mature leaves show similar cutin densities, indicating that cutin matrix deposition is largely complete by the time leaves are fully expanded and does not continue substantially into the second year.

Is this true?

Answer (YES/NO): NO